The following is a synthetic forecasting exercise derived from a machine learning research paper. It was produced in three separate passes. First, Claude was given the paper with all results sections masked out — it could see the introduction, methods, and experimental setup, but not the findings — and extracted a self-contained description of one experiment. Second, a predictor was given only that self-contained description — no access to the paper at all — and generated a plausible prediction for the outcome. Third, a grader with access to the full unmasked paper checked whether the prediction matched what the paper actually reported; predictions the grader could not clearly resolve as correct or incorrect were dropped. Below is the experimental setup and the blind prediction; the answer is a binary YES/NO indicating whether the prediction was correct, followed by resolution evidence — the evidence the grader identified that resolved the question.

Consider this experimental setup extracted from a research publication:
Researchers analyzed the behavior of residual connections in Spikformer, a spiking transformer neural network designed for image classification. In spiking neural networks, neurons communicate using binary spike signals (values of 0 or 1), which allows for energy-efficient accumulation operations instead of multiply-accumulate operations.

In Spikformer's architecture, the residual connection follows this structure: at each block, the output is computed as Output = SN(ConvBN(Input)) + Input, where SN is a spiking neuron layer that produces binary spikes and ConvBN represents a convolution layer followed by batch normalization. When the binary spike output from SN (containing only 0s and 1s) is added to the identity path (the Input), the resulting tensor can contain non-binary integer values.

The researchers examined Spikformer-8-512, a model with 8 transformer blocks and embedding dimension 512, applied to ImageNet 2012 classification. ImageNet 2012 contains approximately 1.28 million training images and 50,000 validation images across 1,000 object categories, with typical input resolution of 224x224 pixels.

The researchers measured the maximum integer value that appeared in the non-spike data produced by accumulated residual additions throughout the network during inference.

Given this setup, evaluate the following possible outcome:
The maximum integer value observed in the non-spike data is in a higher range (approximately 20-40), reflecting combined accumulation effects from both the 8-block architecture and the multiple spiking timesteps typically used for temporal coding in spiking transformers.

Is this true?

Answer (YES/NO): NO